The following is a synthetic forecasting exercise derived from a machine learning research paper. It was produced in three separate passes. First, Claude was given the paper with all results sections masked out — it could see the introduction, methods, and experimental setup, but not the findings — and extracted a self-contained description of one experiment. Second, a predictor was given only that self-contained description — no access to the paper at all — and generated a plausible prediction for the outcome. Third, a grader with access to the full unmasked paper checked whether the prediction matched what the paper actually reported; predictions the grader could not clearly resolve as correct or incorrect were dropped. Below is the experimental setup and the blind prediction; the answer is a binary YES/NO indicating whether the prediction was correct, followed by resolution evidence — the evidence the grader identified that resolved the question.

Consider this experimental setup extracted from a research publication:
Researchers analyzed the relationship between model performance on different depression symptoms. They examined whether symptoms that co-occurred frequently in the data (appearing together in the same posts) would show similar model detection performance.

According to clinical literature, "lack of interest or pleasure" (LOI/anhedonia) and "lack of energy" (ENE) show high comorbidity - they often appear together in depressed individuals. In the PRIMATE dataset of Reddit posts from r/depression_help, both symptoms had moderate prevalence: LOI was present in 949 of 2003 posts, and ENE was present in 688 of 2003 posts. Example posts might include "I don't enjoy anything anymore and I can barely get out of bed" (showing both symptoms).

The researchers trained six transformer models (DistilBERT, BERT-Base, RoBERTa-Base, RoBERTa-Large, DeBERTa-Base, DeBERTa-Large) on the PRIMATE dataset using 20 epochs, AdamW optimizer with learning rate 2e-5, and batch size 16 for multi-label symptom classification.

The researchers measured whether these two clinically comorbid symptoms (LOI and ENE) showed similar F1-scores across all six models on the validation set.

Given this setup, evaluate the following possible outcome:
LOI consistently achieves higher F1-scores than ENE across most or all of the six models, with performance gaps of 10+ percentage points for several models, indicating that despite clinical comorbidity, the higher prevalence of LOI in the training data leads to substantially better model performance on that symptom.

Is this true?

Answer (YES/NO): NO